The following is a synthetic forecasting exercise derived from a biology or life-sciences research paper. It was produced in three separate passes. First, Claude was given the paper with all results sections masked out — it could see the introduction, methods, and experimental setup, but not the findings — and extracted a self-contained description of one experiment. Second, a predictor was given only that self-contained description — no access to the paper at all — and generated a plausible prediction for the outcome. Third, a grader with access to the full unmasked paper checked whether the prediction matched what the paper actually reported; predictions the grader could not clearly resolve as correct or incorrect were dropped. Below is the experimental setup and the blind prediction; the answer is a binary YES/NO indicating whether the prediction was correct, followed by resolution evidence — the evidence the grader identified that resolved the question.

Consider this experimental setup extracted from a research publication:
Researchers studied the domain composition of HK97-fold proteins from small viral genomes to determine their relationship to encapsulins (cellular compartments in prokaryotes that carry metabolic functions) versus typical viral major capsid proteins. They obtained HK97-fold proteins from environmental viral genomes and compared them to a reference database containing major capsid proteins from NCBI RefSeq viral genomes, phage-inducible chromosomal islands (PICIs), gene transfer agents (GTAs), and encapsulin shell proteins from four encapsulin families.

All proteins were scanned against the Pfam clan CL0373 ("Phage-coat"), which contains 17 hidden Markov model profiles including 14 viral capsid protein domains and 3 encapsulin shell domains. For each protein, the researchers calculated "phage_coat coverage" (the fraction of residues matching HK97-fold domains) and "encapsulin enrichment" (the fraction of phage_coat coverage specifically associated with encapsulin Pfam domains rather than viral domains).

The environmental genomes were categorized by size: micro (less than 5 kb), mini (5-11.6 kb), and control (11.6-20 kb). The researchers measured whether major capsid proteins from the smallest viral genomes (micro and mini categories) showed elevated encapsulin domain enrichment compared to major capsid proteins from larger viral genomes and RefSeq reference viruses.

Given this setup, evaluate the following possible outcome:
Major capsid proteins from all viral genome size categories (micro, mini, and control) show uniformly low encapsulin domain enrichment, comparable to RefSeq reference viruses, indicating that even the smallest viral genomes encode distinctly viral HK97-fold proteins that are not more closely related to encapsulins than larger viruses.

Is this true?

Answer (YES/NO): NO